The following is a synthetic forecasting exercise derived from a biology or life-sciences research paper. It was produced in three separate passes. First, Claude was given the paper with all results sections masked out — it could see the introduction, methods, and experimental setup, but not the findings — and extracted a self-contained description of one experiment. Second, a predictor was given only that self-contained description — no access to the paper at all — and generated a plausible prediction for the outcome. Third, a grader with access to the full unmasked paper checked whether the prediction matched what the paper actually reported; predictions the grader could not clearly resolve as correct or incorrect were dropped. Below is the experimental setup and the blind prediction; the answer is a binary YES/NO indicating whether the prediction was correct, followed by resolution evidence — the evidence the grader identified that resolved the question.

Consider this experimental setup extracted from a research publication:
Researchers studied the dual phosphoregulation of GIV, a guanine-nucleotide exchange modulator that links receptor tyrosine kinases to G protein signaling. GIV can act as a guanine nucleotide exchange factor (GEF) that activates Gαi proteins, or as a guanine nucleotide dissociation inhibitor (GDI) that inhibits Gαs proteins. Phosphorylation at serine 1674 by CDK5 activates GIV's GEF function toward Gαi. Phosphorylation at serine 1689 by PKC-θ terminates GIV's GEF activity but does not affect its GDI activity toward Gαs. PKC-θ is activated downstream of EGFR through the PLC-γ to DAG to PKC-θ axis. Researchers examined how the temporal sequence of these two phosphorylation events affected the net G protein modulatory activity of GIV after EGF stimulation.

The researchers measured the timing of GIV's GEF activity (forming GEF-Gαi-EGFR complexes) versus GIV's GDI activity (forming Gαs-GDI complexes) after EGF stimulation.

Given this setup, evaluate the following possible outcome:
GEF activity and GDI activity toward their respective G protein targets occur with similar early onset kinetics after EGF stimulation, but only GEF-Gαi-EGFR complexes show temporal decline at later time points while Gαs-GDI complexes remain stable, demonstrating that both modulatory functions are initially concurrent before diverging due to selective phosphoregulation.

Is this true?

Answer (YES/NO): NO